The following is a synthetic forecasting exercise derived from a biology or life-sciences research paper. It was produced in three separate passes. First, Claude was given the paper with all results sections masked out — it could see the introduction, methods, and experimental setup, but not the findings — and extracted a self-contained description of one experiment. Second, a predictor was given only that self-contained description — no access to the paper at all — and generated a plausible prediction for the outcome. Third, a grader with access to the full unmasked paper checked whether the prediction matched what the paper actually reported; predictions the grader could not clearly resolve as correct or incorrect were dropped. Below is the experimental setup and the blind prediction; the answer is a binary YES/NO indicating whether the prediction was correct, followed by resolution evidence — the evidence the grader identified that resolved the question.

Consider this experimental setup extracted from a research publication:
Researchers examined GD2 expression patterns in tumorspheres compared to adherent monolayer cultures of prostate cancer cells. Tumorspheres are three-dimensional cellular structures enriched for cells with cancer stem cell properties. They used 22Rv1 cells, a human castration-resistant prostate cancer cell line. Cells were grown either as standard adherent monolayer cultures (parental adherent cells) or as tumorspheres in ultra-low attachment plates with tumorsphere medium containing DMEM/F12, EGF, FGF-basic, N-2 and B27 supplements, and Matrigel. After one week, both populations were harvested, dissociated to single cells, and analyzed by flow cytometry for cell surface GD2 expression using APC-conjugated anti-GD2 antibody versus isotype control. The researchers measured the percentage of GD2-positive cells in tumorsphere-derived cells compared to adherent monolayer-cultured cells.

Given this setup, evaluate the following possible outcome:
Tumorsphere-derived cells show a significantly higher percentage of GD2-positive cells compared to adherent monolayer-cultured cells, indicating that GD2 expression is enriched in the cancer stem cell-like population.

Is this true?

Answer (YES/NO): YES